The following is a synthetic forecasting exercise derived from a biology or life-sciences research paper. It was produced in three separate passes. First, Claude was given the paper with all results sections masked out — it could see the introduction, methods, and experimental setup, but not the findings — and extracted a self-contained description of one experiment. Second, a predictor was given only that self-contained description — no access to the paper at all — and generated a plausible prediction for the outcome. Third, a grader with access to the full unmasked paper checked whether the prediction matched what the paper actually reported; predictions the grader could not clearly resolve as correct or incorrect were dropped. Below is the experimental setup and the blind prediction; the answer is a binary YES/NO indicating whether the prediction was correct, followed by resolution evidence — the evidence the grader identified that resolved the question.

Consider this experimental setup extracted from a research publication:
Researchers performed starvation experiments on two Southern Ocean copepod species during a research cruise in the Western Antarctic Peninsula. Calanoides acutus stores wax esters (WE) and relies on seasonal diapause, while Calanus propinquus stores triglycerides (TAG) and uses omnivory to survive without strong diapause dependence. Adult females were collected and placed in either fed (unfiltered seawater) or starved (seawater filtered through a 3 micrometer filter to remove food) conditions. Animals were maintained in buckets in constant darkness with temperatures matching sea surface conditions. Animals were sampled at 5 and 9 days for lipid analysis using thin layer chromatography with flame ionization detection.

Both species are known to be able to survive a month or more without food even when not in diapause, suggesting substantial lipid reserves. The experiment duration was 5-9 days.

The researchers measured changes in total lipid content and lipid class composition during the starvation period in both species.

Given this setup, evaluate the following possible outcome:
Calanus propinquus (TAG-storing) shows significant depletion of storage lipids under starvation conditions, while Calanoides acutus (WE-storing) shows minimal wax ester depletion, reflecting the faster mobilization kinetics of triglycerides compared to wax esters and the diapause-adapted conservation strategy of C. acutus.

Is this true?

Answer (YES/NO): NO